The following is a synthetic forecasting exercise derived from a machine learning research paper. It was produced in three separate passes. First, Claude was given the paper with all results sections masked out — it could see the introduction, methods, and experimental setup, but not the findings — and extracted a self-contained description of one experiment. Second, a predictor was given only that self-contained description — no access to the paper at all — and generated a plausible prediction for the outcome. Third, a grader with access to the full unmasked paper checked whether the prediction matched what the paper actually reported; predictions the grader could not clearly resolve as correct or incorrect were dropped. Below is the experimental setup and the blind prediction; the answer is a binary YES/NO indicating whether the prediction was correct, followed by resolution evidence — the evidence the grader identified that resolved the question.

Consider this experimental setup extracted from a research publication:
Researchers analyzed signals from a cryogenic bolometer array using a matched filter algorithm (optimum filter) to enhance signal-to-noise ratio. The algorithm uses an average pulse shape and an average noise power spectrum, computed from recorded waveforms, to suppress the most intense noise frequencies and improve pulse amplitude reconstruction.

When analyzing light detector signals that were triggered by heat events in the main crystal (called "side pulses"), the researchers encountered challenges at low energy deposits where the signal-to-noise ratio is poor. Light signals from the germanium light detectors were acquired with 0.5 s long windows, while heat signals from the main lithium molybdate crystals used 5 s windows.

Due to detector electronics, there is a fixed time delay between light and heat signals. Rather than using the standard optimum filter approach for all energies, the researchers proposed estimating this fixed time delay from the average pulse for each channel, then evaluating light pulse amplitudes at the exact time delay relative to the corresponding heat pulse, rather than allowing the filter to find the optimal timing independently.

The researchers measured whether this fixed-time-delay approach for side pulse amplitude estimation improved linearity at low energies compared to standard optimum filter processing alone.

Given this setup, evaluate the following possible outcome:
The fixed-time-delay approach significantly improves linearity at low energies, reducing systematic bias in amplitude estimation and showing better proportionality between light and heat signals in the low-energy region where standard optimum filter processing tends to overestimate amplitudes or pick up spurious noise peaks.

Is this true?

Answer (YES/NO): YES